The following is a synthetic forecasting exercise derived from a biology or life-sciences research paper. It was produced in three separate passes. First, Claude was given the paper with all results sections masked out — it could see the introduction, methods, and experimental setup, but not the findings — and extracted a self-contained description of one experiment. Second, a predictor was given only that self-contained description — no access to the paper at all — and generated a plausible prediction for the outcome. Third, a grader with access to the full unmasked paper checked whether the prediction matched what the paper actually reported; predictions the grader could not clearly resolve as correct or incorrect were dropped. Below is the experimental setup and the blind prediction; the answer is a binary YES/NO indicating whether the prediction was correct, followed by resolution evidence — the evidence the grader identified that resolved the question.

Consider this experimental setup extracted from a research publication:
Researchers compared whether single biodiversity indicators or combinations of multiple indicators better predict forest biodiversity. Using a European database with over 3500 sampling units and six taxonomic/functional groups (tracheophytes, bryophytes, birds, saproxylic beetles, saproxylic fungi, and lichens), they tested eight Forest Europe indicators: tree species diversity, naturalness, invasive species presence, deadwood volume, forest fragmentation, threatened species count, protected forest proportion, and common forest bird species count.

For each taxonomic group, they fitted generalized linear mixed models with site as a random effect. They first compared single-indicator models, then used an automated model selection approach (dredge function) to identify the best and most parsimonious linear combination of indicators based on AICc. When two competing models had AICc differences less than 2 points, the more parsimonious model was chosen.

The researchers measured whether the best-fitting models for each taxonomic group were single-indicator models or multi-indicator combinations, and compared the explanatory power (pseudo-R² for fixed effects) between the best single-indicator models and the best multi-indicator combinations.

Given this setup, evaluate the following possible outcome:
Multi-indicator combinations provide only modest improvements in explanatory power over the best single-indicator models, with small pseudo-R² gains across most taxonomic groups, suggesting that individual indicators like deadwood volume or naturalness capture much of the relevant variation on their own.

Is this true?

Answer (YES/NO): NO